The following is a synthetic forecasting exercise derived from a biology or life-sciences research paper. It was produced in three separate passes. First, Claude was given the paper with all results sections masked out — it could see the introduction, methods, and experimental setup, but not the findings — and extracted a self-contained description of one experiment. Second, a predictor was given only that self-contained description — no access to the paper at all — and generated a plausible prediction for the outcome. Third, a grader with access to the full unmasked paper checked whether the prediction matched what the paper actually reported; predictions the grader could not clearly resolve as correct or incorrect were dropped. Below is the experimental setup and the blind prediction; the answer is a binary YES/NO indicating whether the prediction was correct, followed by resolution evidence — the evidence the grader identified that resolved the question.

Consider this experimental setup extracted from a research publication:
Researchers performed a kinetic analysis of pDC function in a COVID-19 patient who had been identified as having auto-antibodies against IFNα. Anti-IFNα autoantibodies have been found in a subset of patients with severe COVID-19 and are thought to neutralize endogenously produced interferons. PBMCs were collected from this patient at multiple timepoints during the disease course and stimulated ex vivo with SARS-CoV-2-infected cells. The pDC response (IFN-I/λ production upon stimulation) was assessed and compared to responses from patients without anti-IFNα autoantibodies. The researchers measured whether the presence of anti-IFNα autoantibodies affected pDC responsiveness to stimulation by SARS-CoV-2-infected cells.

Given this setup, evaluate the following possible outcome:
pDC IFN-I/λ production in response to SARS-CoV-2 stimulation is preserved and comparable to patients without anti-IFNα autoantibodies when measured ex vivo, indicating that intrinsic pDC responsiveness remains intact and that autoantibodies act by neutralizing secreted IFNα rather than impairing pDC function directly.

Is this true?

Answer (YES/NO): NO